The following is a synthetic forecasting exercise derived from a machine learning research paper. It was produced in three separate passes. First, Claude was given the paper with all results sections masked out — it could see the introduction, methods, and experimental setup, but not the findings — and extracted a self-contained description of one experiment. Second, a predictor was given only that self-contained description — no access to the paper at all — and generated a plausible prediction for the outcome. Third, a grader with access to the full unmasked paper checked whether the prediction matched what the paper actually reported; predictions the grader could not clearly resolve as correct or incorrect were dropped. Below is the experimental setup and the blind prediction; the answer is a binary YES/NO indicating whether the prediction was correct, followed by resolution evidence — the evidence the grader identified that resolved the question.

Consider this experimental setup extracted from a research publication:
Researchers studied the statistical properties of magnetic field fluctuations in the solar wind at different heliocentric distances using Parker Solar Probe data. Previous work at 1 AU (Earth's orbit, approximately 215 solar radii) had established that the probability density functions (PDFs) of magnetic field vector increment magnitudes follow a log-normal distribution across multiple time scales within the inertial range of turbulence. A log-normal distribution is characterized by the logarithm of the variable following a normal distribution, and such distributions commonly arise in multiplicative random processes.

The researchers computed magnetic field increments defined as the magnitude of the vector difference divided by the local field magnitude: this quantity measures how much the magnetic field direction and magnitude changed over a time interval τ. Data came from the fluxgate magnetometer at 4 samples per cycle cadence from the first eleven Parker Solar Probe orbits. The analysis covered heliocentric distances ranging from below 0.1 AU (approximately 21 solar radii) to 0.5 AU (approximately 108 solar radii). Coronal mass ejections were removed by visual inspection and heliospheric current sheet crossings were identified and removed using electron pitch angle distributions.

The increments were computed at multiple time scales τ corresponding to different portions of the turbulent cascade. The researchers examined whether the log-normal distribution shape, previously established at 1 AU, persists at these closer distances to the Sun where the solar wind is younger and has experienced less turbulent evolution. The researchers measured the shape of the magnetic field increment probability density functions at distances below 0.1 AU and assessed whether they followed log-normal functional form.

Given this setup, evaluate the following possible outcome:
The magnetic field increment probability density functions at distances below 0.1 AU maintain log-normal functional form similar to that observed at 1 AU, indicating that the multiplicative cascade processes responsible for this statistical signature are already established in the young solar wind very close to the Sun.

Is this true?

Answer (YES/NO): NO